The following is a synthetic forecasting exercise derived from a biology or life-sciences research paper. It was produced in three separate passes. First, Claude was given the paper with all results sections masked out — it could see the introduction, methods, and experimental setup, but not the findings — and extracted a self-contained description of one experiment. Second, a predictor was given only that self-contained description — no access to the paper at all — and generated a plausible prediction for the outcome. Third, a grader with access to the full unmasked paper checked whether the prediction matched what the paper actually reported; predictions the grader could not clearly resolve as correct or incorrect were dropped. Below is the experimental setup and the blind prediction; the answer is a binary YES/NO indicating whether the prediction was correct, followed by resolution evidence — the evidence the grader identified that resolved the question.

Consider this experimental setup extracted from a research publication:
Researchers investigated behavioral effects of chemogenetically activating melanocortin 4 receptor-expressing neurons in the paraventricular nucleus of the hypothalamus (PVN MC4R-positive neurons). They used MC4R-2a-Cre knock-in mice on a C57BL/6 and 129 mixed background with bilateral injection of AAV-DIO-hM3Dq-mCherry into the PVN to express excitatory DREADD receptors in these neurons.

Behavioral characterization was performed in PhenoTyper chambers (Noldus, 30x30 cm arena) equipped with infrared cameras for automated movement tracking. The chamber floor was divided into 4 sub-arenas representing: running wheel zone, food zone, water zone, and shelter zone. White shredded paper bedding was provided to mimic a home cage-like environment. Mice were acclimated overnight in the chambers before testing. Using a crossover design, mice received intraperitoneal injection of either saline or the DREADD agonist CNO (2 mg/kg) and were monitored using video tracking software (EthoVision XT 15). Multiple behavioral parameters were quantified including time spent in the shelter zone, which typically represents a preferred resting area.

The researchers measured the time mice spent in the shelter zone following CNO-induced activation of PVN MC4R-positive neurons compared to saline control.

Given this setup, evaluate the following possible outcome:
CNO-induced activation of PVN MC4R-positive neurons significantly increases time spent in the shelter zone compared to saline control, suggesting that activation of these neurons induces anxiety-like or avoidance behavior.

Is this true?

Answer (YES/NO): YES